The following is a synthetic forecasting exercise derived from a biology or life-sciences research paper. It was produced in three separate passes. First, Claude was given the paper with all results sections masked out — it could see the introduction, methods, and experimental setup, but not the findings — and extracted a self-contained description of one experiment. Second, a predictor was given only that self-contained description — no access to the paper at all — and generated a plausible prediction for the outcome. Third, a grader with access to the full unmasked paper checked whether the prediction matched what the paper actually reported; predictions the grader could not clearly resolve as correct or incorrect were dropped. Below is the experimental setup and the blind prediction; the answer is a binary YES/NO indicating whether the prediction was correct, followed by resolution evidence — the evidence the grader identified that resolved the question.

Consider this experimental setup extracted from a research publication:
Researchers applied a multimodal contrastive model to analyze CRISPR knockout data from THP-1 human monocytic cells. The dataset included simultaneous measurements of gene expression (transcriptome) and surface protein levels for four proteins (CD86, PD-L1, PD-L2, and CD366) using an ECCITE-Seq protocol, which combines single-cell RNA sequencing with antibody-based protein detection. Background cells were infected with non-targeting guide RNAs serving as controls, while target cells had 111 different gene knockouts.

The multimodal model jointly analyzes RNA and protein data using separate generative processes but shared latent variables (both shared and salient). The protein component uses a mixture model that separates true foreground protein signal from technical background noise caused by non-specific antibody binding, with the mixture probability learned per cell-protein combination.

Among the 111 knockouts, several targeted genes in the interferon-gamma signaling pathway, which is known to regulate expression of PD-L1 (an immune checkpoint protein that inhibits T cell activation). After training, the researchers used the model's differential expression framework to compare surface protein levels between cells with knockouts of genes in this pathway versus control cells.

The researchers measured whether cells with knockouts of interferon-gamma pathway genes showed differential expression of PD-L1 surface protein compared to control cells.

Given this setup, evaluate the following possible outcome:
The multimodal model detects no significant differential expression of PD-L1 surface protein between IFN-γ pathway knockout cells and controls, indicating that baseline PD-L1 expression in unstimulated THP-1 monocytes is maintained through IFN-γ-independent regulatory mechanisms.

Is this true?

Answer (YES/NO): NO